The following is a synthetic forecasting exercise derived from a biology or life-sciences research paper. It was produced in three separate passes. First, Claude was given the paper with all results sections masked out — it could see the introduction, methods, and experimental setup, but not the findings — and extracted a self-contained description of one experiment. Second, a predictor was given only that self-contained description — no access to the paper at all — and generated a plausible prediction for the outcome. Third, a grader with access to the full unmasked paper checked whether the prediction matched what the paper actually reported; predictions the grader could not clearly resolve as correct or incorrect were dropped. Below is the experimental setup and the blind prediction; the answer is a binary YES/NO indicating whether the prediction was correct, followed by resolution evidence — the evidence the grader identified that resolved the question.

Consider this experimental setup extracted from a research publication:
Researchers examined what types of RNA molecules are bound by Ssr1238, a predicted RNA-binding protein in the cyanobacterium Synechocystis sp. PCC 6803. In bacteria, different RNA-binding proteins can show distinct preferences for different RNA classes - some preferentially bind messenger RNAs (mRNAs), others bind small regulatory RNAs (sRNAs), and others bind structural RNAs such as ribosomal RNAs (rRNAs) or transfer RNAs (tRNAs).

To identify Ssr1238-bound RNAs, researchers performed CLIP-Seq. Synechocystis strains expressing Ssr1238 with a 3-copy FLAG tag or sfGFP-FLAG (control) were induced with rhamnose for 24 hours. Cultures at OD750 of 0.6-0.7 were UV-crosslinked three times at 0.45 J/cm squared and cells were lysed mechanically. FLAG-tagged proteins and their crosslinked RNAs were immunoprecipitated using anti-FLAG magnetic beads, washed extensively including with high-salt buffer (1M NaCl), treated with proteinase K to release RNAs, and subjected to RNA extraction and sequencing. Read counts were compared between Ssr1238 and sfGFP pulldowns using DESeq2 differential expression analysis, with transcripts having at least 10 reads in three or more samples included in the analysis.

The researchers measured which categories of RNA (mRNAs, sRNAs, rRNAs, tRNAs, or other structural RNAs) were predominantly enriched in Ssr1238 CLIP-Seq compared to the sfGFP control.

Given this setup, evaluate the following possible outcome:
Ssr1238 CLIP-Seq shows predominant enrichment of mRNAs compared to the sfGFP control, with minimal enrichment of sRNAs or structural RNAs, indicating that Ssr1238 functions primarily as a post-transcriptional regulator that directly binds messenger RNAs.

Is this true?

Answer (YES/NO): NO